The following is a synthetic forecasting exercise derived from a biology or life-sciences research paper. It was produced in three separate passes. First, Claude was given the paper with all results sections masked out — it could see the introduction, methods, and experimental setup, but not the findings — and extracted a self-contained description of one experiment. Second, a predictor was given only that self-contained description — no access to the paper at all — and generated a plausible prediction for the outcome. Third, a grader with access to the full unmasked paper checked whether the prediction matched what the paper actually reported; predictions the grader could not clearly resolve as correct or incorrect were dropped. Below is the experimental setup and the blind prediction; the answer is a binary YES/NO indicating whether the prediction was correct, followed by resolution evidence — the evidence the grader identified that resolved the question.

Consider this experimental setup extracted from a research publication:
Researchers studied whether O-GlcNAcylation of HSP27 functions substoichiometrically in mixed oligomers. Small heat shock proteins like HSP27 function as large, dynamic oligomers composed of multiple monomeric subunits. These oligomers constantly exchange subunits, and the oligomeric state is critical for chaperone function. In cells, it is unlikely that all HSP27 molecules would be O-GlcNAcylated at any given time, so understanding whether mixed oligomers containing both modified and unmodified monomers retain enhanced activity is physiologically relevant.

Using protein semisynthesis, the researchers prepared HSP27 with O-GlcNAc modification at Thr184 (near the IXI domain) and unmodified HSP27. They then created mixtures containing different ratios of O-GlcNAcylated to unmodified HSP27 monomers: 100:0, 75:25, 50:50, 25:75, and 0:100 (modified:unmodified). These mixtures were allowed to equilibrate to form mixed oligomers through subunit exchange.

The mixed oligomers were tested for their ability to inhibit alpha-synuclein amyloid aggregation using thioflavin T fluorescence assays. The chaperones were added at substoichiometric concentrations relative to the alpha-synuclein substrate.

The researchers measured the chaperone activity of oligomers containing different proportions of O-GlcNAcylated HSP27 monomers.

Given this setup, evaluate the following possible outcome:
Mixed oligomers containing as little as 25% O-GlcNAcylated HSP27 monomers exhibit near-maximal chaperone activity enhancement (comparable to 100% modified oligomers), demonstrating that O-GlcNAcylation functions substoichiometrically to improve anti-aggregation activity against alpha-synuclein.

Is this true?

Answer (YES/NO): NO